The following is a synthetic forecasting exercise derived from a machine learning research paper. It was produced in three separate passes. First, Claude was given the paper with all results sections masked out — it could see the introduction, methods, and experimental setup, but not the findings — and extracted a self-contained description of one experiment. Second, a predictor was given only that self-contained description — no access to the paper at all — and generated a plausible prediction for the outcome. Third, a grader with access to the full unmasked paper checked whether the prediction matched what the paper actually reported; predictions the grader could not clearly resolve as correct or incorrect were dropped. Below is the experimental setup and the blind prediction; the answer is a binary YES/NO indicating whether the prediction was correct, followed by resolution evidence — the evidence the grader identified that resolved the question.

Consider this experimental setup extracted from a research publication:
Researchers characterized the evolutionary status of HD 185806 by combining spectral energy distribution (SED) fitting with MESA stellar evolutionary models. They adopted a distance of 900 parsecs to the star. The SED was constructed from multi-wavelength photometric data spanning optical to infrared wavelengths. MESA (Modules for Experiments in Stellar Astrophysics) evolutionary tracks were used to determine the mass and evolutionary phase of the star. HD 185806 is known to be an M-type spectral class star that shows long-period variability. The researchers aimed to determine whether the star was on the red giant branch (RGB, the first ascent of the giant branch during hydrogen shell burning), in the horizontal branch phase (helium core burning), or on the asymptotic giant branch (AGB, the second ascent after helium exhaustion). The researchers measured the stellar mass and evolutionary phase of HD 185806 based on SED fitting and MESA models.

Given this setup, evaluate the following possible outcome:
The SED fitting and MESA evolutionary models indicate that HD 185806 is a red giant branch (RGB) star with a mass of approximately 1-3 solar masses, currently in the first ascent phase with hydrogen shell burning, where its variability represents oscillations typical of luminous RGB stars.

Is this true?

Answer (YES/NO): YES